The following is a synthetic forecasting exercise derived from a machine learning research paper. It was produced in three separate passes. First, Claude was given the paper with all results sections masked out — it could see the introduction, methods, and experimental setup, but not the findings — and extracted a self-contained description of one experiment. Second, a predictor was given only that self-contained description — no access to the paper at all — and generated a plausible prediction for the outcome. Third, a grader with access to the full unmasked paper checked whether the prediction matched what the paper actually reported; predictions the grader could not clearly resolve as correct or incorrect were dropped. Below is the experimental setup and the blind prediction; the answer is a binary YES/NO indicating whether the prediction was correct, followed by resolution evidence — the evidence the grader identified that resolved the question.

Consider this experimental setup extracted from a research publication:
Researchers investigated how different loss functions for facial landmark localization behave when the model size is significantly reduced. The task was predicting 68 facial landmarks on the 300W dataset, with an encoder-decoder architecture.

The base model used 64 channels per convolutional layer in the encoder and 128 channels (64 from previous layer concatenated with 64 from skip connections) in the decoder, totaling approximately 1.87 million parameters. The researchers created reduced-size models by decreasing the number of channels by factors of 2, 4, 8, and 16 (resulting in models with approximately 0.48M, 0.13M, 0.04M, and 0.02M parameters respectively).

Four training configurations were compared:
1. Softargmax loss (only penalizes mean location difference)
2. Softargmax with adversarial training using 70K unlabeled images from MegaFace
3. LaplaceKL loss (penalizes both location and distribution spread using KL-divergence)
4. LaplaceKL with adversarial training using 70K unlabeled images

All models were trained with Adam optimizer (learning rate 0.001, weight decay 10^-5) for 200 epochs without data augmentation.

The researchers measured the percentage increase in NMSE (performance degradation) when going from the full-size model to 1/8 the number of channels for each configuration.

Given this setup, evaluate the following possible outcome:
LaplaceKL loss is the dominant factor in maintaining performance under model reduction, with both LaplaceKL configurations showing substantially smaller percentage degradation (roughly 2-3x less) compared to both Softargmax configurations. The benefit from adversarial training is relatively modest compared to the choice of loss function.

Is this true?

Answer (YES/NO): YES